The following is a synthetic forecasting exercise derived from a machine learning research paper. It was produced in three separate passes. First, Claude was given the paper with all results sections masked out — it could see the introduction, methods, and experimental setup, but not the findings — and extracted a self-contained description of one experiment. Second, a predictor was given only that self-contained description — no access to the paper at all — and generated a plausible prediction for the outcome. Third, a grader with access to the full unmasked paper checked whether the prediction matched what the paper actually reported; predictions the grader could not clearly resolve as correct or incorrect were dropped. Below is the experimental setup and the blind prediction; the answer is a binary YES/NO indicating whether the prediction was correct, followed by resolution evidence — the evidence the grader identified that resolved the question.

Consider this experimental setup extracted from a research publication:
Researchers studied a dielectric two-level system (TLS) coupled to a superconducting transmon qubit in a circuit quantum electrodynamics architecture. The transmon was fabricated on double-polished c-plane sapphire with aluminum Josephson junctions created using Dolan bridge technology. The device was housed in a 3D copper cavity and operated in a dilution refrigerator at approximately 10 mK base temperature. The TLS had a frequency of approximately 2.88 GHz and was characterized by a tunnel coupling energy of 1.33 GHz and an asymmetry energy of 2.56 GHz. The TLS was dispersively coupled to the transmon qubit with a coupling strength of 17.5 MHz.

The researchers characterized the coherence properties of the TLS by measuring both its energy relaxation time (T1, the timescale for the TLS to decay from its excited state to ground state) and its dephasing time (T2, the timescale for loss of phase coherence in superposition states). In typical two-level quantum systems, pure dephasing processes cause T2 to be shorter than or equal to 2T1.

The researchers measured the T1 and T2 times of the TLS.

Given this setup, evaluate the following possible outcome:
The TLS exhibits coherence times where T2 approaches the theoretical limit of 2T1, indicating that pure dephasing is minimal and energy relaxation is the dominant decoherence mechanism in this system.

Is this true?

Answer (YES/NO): NO